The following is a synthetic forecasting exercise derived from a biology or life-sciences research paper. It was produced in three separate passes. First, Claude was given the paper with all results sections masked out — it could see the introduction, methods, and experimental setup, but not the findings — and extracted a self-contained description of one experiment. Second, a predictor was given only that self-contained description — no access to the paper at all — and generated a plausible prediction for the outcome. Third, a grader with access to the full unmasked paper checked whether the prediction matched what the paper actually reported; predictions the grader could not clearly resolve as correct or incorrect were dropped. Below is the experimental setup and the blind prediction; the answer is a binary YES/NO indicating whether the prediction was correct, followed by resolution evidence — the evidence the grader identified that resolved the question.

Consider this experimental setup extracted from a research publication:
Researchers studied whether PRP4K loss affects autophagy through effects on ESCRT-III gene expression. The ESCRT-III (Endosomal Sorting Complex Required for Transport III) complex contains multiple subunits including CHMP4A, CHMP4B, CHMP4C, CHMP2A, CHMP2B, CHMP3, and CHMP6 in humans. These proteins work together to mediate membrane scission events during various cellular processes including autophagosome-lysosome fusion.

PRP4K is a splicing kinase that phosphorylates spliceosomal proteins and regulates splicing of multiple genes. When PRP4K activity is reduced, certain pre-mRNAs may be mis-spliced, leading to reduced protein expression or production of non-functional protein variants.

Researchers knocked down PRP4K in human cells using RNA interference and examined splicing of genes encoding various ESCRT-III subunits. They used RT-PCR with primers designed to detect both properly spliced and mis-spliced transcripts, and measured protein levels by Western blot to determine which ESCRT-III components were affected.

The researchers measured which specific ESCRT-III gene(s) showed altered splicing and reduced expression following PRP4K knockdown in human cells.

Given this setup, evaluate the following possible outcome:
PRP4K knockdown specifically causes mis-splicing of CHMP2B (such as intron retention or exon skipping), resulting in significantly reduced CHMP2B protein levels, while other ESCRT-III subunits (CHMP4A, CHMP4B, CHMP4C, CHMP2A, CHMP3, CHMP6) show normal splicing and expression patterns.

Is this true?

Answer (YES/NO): NO